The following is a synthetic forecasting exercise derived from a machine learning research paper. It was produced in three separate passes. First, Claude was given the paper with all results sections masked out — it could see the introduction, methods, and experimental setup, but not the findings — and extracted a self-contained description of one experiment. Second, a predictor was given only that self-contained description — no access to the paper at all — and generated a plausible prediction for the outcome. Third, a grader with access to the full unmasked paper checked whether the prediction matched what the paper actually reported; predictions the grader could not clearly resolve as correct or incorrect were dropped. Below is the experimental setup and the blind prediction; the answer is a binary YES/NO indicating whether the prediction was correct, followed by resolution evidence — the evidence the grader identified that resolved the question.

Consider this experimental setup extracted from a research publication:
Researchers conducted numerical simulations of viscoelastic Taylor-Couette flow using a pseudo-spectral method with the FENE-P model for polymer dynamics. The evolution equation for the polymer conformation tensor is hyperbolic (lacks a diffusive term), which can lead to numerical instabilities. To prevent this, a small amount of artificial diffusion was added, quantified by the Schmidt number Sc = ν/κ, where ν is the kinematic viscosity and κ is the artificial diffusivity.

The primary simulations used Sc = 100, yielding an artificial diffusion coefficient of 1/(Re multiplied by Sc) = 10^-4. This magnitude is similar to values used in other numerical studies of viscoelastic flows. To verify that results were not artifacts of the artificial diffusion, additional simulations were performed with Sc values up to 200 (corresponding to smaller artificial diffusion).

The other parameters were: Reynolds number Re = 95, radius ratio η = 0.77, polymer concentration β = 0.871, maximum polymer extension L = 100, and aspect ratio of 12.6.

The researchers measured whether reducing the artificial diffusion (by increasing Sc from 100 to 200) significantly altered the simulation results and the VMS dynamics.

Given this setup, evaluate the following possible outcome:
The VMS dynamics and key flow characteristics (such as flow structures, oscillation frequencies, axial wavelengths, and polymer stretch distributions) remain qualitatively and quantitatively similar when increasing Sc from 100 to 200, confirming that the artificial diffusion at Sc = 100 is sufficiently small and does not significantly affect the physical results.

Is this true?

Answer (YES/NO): YES